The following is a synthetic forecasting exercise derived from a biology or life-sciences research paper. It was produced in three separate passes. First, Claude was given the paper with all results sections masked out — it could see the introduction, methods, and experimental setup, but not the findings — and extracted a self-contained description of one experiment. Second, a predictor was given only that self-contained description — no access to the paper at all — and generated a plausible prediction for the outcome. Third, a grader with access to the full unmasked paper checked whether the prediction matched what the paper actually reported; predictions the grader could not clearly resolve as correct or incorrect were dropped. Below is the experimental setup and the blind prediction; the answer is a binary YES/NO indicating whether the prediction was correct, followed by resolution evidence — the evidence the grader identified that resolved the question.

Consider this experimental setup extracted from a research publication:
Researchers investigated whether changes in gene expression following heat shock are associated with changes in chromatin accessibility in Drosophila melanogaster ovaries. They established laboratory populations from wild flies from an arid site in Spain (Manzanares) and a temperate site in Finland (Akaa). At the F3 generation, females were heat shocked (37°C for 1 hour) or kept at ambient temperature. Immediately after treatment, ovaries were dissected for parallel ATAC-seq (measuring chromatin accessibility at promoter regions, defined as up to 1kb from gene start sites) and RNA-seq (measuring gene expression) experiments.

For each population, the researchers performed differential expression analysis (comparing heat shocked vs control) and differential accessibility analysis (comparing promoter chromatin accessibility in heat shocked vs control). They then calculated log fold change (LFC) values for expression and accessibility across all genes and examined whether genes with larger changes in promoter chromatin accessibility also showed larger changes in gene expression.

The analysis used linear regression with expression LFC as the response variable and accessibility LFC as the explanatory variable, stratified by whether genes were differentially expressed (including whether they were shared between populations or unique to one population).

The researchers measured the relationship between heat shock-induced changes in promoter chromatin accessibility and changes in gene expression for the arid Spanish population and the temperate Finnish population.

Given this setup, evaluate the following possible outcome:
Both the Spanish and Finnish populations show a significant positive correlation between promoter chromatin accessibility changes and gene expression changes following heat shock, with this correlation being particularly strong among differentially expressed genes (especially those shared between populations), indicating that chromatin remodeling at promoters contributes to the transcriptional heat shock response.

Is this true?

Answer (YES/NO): NO